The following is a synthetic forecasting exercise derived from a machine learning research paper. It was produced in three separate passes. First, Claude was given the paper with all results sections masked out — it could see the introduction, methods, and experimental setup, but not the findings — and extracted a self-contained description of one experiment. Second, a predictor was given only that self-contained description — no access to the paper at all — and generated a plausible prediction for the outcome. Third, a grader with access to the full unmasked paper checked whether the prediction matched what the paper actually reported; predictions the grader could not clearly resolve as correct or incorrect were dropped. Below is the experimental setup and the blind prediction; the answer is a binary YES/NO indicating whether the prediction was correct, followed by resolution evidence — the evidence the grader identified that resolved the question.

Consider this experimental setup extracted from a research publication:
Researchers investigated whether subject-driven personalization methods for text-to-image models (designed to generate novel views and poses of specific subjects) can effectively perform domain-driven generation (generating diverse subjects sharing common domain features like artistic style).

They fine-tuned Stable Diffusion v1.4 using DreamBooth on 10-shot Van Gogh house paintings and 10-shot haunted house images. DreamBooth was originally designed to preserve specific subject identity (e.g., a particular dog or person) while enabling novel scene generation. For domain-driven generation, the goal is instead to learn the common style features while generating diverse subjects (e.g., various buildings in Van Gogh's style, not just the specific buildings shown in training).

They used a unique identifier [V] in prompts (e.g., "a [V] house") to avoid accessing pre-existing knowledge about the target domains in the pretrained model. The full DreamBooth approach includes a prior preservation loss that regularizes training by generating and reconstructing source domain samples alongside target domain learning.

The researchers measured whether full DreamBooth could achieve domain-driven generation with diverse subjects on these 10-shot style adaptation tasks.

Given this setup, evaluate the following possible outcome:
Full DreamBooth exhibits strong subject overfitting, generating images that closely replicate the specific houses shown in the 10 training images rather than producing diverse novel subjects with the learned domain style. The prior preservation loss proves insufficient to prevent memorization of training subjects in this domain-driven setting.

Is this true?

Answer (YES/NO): YES